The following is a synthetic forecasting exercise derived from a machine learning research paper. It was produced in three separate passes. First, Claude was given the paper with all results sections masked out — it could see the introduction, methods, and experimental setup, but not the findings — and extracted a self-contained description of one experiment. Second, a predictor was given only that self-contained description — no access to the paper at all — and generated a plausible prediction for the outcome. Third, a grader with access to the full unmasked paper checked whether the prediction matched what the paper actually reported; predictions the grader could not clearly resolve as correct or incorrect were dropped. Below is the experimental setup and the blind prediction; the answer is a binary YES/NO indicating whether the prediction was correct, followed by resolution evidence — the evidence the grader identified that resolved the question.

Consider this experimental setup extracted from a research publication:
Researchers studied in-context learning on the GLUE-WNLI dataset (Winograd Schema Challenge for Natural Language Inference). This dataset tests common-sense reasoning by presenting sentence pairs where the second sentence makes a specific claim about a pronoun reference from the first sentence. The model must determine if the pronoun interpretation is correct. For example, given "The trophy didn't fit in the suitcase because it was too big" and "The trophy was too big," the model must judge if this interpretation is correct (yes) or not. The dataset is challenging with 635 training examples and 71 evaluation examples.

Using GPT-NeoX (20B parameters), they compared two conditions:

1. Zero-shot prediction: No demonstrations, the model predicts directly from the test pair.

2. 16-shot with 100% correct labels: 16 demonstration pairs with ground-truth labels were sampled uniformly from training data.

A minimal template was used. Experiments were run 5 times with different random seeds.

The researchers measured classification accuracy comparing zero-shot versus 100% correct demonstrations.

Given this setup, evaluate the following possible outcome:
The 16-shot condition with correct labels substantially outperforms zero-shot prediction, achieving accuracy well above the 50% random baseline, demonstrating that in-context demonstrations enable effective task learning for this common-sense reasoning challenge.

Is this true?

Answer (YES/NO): NO